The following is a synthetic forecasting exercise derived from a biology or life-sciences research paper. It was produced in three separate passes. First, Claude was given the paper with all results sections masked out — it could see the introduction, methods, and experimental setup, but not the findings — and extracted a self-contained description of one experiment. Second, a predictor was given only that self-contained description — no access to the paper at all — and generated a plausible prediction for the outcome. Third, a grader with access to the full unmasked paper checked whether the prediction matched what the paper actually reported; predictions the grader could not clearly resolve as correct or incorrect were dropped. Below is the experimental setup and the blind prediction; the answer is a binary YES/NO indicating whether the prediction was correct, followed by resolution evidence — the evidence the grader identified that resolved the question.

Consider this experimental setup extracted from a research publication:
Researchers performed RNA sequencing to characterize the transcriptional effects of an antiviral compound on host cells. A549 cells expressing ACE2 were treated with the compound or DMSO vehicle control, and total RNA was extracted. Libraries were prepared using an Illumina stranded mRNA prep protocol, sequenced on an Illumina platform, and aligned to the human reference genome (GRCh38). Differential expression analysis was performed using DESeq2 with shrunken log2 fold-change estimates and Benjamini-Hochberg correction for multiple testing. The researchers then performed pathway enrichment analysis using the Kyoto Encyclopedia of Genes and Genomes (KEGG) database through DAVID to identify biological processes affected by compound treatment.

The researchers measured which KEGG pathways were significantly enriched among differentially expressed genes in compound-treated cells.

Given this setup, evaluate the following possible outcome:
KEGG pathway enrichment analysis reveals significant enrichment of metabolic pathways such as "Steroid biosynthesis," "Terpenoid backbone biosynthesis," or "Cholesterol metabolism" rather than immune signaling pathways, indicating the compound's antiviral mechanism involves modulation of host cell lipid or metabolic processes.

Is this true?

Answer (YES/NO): YES